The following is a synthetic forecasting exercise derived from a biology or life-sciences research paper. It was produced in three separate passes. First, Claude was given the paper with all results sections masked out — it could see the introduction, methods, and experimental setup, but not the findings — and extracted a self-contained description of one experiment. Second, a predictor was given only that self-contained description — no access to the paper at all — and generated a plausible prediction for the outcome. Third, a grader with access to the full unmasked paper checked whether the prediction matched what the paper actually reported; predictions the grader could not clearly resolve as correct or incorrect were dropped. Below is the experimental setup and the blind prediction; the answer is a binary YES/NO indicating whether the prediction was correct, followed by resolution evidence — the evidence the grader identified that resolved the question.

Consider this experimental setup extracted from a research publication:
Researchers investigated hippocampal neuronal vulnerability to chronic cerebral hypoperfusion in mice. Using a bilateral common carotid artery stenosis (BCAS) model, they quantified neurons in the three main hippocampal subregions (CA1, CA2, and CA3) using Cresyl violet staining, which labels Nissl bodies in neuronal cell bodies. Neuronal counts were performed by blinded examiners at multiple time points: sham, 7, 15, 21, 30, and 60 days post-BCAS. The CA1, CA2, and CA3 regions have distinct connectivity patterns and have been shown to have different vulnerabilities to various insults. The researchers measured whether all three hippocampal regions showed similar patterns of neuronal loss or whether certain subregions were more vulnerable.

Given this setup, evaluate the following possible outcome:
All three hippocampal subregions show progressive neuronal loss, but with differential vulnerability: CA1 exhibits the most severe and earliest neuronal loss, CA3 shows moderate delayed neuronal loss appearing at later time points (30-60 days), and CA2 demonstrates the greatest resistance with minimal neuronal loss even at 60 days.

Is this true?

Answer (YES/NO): NO